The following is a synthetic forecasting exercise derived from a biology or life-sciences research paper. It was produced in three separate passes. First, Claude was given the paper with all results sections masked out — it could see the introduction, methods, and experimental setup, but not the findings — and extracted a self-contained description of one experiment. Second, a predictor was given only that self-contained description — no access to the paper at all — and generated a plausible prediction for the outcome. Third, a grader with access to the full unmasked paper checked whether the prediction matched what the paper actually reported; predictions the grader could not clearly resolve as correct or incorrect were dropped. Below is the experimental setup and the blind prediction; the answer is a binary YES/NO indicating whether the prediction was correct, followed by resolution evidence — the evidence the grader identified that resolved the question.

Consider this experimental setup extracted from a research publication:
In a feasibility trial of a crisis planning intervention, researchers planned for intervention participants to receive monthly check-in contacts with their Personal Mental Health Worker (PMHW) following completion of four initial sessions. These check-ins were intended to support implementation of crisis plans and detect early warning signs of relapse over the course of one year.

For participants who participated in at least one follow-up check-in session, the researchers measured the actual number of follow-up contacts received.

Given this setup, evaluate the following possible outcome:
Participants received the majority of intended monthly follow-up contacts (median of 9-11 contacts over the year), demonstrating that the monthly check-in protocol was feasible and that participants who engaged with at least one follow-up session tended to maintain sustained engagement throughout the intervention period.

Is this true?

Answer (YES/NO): NO